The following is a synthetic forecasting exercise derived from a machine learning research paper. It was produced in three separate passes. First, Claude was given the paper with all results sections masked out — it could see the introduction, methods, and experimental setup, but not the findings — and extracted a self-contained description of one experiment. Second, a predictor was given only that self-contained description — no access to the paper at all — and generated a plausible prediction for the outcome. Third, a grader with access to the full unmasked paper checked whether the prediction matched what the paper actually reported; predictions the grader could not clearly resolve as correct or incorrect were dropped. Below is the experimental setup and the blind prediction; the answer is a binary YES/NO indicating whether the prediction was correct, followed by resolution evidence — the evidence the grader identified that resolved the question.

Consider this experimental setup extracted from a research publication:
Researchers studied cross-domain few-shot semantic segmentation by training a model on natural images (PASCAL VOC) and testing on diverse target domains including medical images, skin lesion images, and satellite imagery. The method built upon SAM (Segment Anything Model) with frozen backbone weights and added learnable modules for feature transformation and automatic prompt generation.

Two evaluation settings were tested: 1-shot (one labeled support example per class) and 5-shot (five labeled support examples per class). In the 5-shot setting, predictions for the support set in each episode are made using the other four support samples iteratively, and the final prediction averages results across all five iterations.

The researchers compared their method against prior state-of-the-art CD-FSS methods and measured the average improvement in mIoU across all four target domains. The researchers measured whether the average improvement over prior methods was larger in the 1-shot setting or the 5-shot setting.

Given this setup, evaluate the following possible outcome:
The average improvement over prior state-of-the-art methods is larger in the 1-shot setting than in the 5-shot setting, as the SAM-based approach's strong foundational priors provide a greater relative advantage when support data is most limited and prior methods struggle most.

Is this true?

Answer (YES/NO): YES